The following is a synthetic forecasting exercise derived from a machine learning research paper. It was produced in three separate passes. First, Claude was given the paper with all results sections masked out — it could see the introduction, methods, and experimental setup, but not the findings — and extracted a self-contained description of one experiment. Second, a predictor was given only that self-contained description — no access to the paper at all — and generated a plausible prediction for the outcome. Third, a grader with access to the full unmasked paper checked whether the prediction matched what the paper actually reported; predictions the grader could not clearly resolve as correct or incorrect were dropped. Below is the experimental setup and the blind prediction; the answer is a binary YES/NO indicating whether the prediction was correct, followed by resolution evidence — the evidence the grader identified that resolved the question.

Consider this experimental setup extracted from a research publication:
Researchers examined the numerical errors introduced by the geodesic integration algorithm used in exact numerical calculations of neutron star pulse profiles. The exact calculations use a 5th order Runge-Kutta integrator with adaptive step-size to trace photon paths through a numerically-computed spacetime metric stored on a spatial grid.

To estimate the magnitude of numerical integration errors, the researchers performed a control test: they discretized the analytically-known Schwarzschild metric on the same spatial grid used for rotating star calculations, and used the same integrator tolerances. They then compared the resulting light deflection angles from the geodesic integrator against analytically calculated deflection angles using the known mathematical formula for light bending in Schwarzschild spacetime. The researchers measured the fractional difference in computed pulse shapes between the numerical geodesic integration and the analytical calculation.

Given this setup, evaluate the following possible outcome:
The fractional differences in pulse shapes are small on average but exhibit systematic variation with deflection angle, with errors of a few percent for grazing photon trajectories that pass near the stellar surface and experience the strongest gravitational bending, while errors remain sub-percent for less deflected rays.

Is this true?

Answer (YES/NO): NO